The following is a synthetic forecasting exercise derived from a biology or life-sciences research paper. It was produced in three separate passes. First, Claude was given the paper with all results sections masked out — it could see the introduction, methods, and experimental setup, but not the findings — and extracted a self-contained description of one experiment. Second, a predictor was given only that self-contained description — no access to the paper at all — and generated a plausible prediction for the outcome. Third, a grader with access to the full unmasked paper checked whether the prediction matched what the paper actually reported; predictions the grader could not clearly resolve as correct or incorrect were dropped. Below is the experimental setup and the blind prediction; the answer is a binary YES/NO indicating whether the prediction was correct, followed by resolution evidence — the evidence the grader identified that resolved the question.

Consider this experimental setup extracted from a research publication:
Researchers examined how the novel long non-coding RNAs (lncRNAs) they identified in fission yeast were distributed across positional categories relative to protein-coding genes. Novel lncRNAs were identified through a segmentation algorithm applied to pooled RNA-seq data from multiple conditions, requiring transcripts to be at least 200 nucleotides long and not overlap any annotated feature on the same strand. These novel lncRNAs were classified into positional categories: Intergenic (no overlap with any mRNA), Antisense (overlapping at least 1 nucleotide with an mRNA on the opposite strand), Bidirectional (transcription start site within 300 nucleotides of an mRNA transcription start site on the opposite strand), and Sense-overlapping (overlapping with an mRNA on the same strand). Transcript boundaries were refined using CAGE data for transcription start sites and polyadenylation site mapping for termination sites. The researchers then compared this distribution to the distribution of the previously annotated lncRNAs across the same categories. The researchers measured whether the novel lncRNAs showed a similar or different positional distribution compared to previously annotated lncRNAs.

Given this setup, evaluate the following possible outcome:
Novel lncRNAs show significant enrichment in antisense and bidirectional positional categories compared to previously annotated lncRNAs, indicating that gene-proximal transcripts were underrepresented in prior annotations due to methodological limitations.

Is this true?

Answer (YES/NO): NO